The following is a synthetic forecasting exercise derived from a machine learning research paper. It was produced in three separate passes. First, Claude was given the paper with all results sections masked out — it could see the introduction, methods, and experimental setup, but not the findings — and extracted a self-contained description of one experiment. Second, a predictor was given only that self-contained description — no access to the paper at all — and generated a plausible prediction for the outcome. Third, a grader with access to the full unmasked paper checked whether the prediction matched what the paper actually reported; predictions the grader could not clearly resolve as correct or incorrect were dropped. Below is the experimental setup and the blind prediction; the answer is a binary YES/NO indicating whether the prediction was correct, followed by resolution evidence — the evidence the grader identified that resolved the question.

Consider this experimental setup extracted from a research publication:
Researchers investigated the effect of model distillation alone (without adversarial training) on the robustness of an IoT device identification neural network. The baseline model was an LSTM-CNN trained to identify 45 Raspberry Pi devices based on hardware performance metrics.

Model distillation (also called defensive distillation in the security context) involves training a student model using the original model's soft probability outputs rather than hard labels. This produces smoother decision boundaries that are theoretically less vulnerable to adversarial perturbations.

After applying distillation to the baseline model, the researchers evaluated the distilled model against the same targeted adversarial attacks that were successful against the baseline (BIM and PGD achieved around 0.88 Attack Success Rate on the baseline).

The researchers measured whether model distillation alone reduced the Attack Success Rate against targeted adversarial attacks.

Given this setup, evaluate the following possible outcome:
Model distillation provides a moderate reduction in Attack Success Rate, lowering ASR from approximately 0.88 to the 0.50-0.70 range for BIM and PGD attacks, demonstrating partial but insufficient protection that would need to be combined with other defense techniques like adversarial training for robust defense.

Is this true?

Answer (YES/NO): NO